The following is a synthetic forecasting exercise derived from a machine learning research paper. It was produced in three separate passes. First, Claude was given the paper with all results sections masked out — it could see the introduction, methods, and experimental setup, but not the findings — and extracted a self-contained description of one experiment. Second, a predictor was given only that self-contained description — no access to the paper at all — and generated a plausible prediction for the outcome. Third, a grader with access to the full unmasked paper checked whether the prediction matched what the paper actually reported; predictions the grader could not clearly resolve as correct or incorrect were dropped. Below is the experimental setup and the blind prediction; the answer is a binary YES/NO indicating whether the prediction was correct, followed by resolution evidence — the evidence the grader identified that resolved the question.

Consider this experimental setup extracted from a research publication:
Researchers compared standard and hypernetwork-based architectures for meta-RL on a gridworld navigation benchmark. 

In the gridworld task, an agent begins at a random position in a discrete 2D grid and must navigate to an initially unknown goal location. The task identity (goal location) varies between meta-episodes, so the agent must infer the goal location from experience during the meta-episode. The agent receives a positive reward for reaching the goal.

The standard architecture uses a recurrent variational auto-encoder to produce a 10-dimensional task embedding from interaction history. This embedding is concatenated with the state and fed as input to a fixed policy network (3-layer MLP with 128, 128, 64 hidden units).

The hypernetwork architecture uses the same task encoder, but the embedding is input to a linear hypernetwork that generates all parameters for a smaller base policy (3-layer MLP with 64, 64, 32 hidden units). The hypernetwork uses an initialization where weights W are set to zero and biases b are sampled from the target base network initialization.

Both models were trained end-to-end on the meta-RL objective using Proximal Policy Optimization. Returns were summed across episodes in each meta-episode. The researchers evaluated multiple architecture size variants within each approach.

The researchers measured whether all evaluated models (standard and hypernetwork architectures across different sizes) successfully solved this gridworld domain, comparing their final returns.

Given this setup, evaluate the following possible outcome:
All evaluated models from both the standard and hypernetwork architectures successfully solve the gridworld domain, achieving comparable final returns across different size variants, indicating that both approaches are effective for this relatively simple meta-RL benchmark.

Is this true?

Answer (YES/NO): NO